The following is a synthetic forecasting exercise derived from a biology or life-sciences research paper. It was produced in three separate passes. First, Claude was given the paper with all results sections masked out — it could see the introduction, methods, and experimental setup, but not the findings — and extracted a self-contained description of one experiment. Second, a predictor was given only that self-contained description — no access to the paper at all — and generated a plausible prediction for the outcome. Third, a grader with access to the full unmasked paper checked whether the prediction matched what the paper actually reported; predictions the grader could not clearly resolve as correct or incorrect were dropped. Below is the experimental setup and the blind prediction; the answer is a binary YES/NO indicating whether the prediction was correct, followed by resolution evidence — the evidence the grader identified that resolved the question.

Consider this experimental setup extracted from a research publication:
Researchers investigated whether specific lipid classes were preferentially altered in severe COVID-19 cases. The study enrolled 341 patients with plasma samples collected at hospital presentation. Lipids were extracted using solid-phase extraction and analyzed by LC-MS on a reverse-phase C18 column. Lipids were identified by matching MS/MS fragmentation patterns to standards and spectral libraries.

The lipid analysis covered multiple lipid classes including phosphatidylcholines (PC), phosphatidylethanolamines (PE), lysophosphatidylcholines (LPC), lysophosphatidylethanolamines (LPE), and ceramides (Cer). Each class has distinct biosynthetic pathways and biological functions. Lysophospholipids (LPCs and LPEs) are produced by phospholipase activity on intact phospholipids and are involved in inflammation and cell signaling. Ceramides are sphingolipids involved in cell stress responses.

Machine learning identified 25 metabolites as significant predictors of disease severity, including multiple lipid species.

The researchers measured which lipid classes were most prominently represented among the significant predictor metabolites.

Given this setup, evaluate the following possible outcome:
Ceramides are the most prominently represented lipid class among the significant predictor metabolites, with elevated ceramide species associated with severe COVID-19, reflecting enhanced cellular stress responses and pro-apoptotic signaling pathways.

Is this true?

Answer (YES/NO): NO